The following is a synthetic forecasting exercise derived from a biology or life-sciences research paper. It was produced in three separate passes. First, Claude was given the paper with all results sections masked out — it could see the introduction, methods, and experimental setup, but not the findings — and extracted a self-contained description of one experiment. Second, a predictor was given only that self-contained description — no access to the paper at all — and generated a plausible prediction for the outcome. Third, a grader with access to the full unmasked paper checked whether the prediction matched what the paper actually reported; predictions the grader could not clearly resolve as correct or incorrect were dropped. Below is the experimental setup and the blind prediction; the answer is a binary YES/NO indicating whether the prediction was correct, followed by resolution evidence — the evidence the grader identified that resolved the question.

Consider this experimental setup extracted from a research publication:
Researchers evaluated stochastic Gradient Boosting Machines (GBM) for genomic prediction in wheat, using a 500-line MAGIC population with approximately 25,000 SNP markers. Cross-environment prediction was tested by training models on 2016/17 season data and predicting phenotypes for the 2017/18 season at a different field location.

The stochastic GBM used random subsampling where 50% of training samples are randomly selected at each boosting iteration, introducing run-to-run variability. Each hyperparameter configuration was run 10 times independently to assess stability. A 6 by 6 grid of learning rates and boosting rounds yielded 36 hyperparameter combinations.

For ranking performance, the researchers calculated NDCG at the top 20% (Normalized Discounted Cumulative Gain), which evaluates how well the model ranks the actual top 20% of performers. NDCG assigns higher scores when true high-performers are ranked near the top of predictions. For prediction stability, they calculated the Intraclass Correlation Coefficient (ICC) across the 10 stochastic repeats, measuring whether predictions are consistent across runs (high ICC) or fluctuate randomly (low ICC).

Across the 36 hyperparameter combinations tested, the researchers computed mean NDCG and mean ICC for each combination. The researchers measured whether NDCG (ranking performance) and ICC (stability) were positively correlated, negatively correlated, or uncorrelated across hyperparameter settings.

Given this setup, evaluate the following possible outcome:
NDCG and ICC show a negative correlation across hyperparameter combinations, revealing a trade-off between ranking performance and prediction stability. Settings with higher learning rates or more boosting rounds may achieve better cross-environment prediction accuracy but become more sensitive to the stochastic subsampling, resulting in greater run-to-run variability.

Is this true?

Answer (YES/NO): NO